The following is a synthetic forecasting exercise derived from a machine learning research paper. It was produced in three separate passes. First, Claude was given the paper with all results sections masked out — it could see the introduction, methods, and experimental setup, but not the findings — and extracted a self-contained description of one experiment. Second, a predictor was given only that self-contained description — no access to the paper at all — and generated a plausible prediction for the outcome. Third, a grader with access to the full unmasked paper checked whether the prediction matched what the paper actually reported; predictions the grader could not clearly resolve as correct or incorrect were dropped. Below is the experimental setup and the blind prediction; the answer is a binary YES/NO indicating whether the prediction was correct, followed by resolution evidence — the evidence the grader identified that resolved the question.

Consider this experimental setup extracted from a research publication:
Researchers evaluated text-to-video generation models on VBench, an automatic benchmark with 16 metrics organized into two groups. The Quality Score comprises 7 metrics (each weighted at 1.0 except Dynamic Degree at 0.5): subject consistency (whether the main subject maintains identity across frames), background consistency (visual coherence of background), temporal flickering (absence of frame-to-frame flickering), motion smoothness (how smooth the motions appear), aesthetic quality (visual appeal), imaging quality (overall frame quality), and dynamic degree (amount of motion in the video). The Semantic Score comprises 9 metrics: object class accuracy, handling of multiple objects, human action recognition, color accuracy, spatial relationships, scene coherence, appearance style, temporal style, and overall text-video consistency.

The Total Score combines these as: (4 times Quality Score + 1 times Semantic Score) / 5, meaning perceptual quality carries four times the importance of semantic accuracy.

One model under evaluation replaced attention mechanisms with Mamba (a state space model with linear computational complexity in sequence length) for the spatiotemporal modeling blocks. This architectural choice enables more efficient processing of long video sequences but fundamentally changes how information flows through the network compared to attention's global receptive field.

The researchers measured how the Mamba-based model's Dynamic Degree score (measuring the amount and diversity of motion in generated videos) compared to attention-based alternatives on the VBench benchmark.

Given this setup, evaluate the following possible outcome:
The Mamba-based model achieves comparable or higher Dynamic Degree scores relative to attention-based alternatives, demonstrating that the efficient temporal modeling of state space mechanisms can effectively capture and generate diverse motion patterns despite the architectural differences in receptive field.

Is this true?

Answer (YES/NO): NO